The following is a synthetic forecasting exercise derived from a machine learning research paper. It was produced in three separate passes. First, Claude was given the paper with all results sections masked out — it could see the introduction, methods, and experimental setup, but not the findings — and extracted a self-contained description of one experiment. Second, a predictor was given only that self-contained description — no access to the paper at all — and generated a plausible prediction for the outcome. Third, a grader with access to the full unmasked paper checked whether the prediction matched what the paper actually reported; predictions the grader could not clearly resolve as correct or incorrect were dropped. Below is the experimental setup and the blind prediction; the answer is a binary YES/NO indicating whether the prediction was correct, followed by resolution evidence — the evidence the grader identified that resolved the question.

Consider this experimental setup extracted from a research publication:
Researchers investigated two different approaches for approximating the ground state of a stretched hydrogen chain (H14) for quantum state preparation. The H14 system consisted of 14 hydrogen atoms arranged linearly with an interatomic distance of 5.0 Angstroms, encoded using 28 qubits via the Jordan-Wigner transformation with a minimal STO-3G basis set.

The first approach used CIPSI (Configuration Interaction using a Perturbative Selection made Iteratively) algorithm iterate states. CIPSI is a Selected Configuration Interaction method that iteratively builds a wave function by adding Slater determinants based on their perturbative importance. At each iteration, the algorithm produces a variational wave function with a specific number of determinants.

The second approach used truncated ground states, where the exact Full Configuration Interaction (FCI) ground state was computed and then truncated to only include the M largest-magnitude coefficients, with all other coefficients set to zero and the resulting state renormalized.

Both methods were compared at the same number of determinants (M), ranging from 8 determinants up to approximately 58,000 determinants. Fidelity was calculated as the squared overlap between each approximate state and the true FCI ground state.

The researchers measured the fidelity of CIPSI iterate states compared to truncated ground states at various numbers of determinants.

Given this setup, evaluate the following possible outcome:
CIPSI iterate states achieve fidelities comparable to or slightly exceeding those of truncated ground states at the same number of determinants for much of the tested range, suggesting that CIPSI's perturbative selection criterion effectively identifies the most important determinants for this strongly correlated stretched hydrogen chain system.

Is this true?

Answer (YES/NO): NO